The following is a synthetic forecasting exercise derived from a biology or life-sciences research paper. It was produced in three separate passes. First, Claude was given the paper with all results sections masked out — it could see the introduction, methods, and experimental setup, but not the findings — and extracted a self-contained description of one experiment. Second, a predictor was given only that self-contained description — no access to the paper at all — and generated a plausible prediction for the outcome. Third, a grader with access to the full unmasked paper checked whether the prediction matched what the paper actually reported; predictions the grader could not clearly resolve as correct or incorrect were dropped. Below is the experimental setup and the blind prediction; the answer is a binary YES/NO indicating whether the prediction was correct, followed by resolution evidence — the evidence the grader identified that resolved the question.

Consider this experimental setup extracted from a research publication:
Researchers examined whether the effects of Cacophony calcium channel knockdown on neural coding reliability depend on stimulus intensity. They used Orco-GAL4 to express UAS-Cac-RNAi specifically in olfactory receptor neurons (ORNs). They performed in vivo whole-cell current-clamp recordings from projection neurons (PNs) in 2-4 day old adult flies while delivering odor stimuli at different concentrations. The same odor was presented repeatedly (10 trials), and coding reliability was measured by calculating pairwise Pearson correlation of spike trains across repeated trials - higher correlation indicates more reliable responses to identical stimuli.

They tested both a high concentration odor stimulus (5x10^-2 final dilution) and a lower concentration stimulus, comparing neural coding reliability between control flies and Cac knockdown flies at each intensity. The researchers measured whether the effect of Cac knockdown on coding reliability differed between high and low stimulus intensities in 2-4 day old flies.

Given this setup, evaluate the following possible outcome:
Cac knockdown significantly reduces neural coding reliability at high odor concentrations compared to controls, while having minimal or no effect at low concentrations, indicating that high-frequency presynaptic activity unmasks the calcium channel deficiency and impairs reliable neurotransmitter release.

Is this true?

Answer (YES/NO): YES